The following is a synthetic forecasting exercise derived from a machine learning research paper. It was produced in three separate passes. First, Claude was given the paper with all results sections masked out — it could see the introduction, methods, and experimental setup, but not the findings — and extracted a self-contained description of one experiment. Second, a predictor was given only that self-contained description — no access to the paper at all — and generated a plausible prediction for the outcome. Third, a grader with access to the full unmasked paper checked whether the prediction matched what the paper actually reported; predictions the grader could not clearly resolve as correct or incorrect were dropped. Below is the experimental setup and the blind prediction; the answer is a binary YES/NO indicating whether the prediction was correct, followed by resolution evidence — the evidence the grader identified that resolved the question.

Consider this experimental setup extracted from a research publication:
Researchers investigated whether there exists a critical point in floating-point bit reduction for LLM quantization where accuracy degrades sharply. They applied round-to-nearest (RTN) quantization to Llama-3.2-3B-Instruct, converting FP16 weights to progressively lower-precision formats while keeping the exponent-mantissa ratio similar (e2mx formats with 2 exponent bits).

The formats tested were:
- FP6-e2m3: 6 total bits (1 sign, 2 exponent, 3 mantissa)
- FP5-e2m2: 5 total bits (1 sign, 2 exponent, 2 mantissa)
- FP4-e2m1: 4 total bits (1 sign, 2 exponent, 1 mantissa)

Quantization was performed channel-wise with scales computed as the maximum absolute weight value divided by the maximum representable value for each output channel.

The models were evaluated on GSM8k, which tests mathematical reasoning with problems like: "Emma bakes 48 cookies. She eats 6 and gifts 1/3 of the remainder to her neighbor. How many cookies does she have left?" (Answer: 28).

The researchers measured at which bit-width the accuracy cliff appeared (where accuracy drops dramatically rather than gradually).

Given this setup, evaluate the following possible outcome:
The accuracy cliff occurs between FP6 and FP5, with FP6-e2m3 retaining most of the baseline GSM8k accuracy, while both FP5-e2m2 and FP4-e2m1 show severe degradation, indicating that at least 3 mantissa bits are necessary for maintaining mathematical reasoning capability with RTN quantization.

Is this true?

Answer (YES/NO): NO